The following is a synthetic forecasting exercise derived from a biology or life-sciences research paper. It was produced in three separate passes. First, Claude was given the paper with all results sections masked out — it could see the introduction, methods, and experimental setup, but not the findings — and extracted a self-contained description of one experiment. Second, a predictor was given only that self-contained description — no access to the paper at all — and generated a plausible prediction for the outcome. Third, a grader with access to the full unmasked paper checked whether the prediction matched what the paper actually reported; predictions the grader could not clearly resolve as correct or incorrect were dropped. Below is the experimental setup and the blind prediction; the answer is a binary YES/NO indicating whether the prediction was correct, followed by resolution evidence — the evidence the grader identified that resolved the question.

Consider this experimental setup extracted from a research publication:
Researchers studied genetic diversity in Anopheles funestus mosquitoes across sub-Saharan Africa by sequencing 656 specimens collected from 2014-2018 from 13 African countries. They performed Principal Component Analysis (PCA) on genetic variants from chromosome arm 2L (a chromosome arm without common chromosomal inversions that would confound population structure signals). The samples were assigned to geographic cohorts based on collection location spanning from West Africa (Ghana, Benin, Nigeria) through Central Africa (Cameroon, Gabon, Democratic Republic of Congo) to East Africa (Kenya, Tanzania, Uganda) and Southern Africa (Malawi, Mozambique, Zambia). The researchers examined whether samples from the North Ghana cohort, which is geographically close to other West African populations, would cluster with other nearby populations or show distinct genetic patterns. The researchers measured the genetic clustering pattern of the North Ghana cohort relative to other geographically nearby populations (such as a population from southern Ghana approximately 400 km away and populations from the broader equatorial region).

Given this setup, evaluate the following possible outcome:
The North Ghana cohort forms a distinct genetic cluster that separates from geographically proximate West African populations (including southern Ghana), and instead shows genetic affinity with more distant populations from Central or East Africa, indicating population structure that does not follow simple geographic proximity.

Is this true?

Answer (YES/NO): NO